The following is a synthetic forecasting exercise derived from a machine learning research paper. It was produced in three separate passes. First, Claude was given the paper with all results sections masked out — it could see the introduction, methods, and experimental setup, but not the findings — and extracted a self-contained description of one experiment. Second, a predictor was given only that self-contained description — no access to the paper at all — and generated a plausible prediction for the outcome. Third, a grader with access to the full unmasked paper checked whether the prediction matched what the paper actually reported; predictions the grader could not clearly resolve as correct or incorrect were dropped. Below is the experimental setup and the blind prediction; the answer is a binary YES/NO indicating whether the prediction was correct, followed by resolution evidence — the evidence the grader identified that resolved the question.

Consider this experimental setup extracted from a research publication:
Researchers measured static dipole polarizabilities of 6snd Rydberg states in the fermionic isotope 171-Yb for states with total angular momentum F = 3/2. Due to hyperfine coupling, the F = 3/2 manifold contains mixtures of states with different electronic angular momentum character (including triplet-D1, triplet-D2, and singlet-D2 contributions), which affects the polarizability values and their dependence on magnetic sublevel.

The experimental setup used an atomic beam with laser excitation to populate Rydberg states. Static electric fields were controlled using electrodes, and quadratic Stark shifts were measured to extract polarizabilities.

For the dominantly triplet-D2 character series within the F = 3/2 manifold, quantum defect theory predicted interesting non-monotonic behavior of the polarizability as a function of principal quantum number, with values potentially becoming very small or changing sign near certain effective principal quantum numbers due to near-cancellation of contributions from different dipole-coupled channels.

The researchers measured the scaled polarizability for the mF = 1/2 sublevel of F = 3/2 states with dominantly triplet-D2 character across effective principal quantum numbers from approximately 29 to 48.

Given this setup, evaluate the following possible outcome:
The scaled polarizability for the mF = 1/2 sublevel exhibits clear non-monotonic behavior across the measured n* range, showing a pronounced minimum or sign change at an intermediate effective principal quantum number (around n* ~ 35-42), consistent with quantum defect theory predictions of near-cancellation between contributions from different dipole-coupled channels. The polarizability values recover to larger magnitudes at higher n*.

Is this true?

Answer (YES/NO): NO